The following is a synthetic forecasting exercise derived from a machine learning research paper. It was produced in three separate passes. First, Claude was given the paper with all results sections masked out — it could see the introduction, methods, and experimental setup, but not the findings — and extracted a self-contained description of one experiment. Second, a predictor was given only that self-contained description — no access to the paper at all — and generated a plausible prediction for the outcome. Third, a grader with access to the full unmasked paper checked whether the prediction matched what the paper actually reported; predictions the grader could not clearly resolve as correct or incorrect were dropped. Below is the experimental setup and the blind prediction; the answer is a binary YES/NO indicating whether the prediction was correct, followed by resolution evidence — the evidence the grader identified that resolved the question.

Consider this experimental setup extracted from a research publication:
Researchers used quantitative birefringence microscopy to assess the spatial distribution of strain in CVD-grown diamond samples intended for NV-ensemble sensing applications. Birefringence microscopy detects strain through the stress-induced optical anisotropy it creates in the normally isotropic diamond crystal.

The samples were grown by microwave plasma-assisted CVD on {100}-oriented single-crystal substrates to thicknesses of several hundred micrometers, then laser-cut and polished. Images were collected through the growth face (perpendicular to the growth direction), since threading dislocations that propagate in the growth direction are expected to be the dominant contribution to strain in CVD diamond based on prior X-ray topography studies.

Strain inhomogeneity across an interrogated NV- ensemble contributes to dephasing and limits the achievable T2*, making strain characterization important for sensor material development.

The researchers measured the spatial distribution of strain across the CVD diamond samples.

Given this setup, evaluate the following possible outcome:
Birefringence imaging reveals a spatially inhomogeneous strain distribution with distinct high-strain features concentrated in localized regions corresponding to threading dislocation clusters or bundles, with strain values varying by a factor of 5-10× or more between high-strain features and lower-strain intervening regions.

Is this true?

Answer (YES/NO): NO